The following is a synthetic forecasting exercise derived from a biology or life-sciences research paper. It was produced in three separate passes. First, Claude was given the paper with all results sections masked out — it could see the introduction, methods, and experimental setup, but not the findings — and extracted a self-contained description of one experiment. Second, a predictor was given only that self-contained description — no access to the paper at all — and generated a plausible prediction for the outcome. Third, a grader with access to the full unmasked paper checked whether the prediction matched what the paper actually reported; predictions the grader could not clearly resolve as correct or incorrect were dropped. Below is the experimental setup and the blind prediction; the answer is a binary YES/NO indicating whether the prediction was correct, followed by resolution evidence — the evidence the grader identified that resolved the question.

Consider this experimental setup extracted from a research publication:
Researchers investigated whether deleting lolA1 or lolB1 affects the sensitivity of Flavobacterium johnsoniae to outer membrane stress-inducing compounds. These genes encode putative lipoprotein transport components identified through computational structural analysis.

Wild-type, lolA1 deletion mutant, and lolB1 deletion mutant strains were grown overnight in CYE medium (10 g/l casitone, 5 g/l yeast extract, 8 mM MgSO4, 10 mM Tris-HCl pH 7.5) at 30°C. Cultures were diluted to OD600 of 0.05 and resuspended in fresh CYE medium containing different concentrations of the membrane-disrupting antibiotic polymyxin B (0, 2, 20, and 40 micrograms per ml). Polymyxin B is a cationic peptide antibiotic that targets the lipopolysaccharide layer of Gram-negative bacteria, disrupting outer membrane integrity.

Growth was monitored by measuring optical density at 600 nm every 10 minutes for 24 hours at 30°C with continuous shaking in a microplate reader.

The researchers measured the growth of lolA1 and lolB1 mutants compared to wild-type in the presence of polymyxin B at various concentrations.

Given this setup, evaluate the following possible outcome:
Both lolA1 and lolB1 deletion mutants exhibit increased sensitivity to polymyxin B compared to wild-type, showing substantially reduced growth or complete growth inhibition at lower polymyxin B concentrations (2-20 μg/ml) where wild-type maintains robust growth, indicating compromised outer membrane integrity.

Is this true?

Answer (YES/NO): YES